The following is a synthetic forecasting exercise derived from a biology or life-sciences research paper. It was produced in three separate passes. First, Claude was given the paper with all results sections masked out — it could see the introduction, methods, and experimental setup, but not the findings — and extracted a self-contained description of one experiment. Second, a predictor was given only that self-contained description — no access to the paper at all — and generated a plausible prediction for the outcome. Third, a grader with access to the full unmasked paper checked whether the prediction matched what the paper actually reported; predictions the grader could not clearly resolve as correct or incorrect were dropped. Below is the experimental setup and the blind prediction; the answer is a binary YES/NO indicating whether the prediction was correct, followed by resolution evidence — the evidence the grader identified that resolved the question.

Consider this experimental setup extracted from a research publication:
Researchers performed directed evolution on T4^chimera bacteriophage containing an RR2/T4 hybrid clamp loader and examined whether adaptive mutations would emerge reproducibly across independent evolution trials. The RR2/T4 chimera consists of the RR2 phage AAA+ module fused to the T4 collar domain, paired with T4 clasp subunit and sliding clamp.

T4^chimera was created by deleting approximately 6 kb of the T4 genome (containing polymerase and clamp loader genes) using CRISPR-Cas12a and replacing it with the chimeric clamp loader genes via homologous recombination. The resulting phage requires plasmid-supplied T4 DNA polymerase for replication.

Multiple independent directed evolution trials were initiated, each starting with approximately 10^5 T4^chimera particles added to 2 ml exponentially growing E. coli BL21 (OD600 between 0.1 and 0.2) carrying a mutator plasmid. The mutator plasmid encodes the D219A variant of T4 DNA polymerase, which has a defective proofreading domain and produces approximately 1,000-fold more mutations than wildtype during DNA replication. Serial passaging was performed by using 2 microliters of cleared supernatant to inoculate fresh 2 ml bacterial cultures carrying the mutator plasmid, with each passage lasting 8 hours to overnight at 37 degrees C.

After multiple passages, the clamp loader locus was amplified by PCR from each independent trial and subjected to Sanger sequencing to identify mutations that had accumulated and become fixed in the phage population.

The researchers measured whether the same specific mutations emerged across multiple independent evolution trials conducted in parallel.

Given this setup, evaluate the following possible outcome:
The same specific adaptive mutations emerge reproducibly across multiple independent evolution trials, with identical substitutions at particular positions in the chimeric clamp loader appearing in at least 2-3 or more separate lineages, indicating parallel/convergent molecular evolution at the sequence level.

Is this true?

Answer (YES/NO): YES